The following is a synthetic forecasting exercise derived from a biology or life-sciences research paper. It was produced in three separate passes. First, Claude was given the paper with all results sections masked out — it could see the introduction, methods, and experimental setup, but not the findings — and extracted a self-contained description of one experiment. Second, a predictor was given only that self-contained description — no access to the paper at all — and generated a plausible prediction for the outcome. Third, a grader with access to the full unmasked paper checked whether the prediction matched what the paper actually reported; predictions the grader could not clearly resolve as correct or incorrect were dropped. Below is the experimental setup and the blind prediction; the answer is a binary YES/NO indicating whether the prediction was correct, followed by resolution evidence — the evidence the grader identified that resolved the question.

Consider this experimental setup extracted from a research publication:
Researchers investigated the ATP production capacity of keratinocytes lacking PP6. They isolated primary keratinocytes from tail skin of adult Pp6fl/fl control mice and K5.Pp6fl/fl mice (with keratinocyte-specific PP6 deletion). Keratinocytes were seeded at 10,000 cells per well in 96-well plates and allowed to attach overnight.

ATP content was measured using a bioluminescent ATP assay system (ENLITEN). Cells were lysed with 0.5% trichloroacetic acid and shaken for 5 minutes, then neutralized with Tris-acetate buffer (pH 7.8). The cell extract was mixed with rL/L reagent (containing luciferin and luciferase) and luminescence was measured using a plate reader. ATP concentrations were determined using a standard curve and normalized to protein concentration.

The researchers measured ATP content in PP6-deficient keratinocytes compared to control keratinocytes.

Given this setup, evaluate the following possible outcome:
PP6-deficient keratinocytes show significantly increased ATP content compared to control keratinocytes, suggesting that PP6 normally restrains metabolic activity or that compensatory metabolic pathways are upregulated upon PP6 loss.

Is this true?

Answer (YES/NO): YES